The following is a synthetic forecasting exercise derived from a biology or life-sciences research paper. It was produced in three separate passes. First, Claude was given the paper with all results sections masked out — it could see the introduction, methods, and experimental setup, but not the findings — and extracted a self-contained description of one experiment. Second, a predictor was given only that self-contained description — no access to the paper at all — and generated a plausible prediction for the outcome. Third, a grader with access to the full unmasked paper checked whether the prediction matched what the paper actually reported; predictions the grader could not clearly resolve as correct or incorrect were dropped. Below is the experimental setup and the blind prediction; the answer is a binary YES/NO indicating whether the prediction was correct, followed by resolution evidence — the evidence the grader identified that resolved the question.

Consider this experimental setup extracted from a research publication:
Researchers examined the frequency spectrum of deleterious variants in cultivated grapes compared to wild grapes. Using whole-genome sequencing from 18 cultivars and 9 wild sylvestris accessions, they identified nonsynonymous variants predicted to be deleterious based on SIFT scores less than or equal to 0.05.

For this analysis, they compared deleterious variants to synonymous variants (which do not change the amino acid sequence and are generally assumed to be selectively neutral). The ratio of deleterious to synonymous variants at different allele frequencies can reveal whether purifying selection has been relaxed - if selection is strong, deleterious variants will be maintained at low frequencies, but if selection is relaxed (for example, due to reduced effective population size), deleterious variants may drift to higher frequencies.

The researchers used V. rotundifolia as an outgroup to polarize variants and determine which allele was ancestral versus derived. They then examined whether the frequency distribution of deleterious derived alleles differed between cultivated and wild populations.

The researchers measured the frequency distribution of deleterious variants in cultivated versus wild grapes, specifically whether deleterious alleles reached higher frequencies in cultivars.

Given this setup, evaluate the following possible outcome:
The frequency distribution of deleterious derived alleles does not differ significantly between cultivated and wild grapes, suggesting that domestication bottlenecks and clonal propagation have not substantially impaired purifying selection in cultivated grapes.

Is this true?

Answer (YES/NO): NO